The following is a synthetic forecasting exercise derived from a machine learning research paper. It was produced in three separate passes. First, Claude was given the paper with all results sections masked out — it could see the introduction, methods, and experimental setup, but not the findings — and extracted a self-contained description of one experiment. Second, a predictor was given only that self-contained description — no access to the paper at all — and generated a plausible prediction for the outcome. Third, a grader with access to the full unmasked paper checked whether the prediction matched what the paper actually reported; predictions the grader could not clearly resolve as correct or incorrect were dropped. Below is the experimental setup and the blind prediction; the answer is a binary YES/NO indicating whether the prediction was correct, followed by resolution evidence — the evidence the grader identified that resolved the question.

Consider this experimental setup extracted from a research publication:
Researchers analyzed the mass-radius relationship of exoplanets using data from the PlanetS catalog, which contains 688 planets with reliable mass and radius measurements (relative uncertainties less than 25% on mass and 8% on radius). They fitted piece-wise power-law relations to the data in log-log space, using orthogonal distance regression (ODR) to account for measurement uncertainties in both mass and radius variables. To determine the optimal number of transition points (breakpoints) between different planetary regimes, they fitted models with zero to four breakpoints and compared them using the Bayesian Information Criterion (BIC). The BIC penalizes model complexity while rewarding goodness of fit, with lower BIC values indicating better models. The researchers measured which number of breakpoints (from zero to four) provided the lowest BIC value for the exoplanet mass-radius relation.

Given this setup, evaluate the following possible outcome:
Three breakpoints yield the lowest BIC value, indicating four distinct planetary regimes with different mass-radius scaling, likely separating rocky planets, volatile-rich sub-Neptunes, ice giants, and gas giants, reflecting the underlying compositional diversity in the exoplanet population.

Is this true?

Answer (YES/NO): NO